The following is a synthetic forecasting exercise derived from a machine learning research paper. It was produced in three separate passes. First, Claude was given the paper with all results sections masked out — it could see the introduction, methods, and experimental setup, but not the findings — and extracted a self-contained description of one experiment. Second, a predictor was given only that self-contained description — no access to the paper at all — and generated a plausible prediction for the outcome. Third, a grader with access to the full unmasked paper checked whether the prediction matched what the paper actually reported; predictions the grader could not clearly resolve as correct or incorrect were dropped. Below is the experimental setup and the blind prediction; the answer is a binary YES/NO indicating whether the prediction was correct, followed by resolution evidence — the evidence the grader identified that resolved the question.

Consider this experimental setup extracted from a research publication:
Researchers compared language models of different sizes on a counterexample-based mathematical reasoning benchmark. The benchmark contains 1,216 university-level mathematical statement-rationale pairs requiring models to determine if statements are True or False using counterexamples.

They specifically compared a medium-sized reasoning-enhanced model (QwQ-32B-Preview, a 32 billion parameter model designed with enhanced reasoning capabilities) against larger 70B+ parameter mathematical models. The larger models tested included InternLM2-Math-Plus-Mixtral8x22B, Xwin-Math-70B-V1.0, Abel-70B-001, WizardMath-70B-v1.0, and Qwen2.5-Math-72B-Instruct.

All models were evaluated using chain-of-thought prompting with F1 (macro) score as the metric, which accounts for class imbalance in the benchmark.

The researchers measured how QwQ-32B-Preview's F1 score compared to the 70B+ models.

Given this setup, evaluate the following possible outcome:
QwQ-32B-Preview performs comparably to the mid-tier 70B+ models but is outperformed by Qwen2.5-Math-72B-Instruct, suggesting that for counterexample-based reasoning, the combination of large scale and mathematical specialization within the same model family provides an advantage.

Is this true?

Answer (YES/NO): NO